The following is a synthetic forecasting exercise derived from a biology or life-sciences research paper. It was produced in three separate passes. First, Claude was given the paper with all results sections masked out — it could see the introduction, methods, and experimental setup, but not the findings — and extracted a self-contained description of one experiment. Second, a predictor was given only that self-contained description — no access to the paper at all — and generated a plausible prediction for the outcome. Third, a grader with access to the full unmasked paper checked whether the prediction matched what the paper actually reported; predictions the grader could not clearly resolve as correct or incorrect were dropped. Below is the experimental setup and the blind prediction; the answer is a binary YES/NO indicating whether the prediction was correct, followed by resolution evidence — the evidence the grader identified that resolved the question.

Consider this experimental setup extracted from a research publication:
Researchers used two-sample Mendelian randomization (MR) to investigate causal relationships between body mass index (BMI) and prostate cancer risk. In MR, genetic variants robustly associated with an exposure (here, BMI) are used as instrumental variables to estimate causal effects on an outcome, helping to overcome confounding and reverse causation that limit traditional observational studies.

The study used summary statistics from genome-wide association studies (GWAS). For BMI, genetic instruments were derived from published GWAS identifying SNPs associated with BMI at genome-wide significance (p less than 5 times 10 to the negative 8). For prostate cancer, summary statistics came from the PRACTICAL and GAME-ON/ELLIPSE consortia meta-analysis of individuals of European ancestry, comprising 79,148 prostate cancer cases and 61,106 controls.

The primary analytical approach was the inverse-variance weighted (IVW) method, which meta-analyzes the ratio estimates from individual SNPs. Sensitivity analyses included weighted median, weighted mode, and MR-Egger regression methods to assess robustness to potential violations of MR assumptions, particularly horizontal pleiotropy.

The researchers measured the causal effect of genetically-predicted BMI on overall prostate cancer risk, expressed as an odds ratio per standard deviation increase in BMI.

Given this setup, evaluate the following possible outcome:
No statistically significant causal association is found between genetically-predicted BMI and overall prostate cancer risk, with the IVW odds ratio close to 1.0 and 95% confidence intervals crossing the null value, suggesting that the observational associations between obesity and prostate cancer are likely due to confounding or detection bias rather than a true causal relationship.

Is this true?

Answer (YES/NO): NO